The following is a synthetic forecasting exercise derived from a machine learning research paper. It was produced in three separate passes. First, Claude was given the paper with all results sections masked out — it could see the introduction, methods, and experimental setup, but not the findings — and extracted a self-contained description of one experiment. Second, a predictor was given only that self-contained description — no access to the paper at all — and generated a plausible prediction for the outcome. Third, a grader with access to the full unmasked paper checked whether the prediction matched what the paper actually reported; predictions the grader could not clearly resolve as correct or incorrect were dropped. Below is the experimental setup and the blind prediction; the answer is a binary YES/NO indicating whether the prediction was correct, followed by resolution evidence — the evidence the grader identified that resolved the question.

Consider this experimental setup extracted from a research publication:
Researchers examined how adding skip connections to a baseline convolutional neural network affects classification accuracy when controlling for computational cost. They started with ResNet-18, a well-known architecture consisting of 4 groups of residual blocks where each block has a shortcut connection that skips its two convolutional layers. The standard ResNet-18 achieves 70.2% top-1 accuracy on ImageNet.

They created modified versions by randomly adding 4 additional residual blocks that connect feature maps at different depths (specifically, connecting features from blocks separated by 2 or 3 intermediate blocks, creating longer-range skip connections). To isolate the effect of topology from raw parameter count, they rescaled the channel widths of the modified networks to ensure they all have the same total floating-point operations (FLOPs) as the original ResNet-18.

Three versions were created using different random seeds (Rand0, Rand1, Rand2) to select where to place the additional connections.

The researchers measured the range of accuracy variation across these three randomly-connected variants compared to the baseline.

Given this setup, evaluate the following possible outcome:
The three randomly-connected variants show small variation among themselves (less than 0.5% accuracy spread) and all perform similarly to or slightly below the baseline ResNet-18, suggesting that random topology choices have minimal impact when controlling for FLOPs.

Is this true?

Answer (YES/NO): NO